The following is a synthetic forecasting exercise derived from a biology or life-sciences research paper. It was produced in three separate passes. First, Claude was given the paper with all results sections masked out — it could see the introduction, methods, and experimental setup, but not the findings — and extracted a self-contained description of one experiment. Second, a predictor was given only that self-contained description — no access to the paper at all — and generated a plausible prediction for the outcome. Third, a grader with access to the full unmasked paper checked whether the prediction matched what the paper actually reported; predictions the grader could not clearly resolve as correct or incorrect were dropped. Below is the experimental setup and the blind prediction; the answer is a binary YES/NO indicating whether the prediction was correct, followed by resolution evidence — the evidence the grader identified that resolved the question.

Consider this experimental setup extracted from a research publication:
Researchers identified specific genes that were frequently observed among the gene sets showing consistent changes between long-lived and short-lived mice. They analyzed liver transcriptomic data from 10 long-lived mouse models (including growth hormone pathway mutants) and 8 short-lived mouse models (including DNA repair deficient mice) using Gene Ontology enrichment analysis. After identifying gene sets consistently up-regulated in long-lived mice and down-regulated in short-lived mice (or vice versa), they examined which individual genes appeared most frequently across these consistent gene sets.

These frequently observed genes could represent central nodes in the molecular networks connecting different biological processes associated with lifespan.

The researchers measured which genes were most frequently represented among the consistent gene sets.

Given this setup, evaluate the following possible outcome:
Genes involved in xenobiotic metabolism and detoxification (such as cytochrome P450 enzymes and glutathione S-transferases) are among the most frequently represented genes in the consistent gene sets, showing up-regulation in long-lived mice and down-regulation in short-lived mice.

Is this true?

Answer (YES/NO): NO